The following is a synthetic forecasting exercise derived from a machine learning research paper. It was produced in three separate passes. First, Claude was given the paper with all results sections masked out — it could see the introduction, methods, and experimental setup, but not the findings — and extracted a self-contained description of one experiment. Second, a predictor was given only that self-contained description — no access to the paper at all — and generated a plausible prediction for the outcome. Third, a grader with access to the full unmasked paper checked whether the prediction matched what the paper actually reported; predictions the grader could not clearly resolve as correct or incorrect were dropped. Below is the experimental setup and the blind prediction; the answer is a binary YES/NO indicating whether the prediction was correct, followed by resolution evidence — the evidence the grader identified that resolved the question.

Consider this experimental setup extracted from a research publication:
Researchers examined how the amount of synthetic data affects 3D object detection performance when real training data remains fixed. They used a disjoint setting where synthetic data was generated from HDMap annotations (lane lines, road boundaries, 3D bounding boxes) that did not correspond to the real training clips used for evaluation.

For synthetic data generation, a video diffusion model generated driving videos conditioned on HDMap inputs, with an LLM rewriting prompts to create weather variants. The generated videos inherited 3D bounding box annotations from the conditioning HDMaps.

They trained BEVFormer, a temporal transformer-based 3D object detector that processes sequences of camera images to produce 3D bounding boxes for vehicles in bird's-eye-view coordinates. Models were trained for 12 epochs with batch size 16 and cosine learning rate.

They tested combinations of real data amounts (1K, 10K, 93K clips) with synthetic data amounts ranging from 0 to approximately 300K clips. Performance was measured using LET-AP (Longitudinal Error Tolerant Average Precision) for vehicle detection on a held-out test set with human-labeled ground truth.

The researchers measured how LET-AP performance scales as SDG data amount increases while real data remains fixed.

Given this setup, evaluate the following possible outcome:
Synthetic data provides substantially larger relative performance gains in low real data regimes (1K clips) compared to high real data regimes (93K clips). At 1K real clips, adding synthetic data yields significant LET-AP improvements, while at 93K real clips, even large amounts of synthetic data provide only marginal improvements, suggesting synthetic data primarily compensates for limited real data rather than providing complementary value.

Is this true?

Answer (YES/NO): NO